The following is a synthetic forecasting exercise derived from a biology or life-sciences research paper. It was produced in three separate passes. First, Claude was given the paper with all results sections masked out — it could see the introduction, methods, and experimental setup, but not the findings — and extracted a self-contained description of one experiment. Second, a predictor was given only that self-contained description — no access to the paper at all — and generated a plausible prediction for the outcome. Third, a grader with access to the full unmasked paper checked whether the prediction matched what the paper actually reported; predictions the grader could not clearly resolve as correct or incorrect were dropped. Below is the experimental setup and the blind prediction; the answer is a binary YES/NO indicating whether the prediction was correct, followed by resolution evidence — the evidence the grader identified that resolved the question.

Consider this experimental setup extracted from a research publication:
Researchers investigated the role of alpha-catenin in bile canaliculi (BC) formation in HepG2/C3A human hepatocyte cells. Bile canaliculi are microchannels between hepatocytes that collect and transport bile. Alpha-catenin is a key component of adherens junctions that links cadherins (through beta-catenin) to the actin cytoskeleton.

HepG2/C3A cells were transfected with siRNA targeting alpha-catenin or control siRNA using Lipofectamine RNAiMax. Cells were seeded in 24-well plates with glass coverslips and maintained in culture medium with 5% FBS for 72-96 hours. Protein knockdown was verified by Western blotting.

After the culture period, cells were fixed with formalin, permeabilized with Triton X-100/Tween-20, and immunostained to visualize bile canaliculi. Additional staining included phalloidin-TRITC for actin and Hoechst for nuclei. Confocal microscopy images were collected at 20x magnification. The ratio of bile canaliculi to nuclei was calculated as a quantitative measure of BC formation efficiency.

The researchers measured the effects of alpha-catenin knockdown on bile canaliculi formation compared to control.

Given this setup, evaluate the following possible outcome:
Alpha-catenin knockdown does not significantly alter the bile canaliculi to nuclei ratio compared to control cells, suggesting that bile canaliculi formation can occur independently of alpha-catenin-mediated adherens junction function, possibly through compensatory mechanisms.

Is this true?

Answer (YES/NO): YES